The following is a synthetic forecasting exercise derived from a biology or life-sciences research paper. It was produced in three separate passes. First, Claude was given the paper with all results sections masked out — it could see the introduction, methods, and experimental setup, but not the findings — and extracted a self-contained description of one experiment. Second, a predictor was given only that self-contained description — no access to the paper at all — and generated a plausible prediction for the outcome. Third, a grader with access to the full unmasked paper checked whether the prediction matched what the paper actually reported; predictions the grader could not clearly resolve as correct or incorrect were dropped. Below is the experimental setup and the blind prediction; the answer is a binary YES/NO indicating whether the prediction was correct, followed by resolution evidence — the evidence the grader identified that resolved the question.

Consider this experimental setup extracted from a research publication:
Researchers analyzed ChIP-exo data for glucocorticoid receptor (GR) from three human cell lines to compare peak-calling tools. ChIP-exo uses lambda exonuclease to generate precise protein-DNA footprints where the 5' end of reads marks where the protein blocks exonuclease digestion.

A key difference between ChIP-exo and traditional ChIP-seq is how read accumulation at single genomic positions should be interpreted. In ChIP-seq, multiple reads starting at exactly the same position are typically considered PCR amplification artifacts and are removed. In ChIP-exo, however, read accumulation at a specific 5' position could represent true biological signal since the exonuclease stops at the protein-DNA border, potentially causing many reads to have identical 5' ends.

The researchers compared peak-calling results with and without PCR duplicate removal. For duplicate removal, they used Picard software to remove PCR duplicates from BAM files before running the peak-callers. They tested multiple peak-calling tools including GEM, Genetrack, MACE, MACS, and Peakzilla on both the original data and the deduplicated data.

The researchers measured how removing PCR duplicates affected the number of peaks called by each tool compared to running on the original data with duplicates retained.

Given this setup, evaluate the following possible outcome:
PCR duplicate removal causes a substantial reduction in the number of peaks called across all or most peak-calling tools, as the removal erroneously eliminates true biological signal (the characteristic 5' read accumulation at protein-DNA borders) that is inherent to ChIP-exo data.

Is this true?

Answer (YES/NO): NO